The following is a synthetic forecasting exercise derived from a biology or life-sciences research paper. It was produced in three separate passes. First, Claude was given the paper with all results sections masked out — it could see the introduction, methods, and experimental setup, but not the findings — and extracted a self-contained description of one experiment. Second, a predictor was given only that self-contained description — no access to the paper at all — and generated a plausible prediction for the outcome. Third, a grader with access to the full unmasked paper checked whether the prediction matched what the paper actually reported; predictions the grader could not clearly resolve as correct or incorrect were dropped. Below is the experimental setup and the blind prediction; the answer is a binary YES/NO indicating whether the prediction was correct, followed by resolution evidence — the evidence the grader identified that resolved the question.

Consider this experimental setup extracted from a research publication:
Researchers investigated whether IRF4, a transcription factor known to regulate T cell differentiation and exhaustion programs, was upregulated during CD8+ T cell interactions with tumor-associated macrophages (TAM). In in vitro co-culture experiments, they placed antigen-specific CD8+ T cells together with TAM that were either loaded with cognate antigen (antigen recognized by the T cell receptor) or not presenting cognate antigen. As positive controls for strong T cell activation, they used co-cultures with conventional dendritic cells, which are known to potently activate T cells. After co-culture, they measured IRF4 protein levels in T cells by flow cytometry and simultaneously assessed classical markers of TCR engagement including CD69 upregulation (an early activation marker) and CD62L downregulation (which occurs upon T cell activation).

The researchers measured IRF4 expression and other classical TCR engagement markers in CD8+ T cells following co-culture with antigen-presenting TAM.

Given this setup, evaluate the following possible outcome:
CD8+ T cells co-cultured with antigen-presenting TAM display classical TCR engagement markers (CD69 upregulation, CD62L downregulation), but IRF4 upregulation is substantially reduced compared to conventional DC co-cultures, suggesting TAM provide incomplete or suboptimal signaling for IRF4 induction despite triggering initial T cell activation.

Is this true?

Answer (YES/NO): NO